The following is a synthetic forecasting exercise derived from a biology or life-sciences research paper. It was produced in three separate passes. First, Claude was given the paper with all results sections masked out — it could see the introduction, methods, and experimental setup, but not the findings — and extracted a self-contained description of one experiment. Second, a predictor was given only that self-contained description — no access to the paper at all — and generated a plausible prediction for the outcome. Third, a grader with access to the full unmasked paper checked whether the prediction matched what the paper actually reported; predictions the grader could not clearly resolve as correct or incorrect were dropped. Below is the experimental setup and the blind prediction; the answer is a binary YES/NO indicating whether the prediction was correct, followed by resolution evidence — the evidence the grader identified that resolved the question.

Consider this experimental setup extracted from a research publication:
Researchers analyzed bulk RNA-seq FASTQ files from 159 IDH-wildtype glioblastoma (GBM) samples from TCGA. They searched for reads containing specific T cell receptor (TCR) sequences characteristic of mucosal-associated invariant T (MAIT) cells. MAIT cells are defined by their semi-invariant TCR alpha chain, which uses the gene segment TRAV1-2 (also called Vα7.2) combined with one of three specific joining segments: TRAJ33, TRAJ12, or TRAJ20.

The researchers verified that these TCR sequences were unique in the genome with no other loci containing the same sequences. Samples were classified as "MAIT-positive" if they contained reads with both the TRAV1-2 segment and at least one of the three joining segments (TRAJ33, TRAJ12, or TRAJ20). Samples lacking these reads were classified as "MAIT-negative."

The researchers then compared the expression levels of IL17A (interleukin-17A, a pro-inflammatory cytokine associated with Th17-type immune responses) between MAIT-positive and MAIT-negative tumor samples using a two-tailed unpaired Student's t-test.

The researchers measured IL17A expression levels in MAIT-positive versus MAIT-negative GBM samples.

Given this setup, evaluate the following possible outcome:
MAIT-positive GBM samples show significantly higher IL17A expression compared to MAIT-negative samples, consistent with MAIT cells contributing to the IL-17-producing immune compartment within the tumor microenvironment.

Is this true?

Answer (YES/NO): YES